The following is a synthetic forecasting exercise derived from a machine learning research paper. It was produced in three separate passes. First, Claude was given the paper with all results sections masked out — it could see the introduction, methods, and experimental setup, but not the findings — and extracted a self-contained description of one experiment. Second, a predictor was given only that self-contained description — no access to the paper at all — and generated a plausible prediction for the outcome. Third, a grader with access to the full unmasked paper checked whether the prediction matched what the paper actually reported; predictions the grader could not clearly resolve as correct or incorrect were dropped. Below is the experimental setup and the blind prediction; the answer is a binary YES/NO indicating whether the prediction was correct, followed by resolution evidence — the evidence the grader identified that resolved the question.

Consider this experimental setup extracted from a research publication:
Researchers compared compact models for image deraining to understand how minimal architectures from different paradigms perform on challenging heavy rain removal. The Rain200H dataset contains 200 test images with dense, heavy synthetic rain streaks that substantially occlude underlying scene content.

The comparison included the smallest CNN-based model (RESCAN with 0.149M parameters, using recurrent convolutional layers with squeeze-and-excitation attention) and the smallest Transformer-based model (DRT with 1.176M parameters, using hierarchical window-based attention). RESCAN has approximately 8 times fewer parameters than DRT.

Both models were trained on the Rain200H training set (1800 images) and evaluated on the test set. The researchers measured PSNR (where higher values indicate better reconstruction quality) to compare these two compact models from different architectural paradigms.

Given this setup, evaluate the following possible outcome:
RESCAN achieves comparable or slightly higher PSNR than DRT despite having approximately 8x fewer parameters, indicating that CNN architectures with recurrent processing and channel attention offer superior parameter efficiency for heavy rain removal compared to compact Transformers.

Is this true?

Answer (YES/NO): NO